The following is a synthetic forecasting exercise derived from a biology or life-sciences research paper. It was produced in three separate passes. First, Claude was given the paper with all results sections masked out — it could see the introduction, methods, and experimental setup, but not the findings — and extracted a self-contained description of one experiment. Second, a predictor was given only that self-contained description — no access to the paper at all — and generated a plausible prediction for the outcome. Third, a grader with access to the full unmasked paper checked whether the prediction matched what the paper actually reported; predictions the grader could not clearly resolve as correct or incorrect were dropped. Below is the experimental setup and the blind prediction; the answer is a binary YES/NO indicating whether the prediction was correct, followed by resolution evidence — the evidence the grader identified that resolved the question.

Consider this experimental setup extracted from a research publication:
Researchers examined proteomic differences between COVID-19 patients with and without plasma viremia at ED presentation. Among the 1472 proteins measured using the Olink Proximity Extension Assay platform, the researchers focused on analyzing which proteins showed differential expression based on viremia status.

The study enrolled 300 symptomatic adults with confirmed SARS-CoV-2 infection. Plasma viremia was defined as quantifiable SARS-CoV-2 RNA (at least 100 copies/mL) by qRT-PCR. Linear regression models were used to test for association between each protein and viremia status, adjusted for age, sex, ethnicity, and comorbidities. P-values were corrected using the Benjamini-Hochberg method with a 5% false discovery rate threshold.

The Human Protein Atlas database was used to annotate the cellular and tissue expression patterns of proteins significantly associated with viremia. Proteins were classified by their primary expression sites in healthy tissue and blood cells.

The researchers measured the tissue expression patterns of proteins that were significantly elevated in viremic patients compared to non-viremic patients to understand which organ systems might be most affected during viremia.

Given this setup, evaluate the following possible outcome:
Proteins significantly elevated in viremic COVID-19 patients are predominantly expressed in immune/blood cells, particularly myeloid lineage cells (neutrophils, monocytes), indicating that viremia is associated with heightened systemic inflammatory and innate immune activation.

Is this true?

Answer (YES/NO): NO